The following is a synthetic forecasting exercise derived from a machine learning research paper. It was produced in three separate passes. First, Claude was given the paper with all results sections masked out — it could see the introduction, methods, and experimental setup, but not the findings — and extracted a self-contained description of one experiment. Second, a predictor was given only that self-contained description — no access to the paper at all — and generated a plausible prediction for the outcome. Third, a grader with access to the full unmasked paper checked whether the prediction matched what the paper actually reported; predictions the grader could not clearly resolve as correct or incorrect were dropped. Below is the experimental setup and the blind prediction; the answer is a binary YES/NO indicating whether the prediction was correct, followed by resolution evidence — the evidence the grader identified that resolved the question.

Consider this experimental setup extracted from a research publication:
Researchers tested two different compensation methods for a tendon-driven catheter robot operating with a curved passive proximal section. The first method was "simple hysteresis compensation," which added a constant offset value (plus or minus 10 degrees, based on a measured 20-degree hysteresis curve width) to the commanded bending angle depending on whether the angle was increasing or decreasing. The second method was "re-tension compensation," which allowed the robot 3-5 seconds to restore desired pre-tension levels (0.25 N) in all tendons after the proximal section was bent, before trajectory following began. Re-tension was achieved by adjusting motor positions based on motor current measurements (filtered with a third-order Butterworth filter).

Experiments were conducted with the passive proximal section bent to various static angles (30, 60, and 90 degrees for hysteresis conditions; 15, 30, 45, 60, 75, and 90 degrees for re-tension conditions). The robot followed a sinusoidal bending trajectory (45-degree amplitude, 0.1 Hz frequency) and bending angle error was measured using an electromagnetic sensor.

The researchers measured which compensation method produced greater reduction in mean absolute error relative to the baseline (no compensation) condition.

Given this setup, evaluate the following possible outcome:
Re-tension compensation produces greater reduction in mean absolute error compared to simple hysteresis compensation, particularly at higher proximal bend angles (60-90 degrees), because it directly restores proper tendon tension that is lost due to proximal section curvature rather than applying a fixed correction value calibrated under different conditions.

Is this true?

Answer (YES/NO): YES